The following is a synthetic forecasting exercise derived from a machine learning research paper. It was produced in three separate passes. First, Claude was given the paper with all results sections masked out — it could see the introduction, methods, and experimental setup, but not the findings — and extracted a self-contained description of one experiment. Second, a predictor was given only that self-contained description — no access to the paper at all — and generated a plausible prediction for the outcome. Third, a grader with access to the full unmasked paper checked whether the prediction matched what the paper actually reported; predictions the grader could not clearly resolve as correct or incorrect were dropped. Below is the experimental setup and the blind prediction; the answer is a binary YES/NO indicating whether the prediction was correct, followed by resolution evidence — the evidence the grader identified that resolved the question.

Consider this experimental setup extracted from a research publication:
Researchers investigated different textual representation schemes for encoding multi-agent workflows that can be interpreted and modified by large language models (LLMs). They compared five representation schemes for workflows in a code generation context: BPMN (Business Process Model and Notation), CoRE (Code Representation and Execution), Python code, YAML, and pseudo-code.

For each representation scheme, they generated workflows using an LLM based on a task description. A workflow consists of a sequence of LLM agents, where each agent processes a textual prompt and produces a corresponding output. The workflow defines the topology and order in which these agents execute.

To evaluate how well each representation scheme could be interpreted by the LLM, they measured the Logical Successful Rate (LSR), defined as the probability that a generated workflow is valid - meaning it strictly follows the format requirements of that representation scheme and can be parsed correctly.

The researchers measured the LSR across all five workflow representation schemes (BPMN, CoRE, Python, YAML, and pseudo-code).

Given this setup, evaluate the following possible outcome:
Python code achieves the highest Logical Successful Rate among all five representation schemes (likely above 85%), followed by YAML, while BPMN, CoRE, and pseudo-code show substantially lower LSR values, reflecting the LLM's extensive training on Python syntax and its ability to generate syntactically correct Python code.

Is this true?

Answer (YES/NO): NO